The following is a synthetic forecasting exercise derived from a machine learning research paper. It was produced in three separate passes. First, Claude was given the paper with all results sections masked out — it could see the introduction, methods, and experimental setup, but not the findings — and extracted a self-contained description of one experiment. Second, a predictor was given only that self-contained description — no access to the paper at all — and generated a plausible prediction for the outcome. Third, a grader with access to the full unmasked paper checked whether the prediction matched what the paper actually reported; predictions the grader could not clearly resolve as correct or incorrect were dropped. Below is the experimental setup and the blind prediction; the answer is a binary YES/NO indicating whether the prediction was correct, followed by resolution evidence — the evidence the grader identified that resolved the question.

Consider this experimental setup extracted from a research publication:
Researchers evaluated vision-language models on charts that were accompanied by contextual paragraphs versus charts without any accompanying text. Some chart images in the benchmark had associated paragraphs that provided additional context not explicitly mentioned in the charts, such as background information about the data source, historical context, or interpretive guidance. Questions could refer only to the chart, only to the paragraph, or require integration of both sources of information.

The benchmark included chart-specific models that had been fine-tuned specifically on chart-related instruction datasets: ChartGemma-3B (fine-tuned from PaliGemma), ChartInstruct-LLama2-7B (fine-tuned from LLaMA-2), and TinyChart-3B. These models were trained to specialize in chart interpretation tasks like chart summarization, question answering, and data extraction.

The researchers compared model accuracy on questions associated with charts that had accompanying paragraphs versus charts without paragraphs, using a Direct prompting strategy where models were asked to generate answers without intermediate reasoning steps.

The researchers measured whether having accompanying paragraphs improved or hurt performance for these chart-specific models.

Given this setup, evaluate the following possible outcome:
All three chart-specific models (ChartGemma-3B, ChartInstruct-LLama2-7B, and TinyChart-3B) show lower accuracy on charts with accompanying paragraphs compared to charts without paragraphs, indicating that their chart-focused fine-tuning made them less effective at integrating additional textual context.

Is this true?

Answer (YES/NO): YES